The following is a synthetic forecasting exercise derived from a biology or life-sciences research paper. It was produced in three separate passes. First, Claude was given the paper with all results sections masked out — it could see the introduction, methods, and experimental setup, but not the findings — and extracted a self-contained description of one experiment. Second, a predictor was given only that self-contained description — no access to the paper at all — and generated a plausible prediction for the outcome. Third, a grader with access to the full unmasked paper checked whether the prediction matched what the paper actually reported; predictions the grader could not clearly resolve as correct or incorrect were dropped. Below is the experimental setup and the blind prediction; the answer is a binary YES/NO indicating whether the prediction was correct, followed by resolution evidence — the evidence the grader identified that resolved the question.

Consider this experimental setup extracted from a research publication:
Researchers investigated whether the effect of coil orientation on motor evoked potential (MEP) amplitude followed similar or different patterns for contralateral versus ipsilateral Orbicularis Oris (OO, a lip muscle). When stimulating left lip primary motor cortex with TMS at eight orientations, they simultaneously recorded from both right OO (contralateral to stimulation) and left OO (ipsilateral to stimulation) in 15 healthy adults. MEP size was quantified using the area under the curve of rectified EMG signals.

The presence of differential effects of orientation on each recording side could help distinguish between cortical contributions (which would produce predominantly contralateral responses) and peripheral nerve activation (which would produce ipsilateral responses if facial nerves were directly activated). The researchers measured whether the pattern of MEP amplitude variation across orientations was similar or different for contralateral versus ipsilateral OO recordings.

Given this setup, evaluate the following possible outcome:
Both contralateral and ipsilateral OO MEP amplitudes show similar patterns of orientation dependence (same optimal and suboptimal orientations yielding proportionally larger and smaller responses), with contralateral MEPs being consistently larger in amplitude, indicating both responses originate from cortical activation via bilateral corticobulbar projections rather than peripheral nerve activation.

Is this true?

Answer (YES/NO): NO